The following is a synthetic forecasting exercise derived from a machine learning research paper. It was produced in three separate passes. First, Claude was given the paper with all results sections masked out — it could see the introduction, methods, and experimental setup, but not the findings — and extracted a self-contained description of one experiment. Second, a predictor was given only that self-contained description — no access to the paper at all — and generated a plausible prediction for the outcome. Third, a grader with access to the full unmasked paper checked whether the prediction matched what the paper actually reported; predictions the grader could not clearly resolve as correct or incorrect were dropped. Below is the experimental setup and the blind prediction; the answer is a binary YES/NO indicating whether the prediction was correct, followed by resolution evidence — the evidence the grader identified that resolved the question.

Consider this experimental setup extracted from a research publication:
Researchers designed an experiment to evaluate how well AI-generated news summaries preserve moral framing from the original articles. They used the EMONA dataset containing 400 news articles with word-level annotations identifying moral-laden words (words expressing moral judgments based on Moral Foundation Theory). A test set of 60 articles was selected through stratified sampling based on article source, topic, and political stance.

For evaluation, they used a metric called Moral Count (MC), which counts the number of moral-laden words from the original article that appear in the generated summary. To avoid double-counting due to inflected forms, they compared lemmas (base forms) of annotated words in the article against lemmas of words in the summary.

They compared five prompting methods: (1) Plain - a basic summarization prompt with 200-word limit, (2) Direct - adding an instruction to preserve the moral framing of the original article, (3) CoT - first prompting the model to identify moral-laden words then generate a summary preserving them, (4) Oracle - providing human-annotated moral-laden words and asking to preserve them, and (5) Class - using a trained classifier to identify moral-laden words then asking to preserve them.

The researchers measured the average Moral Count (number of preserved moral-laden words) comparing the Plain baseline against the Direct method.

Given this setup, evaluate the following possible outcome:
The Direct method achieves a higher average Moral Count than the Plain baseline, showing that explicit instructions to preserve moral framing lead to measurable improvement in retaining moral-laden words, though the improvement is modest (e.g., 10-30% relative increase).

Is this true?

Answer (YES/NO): NO